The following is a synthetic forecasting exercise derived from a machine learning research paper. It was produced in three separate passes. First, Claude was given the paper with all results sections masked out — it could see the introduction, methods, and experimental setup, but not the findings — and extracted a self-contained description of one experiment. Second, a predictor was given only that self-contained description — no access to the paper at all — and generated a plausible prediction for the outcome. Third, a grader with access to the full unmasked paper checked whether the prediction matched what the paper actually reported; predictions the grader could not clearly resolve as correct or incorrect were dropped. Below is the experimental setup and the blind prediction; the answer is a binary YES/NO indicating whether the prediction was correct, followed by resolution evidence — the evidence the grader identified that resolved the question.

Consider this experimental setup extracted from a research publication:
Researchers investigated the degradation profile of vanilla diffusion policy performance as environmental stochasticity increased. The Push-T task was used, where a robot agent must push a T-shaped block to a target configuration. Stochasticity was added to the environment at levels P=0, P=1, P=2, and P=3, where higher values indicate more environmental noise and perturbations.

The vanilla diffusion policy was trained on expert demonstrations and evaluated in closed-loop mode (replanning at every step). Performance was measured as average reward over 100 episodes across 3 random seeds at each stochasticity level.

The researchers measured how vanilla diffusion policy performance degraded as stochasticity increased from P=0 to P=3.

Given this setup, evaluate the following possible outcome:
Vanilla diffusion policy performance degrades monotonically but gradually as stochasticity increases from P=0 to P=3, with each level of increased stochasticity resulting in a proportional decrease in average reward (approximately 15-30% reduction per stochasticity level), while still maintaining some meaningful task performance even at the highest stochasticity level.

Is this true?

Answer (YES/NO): NO